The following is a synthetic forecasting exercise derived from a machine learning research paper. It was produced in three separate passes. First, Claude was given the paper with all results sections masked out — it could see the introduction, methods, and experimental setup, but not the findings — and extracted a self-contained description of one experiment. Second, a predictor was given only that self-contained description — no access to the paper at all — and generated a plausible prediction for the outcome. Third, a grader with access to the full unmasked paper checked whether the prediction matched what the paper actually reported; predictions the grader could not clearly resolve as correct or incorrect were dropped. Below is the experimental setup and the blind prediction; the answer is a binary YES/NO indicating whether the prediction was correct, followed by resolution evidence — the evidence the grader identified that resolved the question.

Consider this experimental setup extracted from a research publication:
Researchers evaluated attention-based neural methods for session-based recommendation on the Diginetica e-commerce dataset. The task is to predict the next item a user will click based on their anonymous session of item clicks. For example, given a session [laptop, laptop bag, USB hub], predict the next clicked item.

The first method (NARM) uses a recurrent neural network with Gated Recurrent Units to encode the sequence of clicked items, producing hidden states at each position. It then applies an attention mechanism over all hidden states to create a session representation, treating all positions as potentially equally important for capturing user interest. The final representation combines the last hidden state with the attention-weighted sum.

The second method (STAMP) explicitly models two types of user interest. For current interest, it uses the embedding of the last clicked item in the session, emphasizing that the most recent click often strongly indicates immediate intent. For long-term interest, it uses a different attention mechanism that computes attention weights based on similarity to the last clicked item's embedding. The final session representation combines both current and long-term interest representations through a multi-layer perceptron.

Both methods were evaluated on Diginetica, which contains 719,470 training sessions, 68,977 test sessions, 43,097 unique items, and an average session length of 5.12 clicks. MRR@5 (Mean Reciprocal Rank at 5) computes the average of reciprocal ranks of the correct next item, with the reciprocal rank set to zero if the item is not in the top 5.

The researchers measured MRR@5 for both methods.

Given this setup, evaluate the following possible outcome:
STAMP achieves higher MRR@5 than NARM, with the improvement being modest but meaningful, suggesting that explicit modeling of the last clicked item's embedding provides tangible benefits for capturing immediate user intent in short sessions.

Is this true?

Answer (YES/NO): NO